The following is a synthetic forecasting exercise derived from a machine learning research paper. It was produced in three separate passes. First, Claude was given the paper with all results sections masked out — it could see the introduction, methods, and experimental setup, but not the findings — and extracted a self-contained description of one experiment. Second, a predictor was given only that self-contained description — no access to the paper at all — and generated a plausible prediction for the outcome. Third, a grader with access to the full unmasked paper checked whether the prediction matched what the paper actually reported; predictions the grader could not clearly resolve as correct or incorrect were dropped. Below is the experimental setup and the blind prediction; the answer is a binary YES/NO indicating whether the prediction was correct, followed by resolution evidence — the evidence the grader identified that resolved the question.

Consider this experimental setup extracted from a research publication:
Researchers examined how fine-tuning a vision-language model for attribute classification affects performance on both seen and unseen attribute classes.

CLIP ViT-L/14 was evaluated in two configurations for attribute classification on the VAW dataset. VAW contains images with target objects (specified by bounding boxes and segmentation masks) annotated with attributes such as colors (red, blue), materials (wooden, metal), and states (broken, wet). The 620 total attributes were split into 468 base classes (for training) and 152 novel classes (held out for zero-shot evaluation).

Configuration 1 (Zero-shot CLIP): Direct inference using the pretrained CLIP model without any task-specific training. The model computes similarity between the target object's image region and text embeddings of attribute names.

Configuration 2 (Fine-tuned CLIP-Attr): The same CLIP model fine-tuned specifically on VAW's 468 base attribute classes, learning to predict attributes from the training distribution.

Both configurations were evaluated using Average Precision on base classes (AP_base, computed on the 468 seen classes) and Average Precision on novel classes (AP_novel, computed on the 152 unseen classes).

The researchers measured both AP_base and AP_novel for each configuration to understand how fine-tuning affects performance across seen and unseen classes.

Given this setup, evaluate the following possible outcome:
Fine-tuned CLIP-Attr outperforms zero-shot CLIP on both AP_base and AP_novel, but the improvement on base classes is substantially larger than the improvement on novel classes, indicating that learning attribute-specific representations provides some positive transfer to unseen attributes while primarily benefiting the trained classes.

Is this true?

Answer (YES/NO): YES